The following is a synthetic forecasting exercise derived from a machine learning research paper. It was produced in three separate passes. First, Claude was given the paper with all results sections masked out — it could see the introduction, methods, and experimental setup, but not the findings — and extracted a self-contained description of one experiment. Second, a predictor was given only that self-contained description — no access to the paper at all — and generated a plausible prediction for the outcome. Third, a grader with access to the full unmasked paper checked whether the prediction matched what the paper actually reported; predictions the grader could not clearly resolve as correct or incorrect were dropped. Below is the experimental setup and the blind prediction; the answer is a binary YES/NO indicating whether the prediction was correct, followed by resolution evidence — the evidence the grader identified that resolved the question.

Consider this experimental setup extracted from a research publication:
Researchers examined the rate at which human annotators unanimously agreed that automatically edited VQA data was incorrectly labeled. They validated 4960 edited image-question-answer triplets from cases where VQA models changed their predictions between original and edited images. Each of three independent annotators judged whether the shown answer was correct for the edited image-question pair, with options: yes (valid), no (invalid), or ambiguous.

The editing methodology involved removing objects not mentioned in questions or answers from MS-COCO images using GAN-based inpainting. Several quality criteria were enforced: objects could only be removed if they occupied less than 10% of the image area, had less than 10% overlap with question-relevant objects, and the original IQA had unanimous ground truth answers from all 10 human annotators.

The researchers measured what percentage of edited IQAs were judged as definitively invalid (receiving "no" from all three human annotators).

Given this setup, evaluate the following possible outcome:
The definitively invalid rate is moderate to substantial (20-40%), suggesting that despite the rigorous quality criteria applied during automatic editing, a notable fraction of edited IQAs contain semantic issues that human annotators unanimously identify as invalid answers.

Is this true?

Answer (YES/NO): NO